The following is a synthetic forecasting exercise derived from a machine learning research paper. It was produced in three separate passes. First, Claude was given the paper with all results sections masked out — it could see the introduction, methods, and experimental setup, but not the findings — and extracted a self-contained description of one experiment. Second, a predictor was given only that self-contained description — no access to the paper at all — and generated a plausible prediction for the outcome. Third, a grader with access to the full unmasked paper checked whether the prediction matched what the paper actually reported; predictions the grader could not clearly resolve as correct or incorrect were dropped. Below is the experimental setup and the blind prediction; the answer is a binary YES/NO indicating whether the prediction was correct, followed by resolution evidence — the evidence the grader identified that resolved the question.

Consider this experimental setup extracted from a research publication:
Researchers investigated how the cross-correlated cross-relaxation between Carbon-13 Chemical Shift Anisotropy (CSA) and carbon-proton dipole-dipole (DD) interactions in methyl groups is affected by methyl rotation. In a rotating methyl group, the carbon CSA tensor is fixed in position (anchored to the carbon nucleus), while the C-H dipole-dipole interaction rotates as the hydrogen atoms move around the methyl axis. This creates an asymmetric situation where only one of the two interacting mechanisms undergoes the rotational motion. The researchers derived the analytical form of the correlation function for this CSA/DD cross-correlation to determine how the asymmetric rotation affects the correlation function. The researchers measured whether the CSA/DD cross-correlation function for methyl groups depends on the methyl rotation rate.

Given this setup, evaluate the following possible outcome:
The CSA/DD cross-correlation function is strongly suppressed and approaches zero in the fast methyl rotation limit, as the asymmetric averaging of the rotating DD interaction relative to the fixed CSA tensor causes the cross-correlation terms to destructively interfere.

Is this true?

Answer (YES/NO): NO